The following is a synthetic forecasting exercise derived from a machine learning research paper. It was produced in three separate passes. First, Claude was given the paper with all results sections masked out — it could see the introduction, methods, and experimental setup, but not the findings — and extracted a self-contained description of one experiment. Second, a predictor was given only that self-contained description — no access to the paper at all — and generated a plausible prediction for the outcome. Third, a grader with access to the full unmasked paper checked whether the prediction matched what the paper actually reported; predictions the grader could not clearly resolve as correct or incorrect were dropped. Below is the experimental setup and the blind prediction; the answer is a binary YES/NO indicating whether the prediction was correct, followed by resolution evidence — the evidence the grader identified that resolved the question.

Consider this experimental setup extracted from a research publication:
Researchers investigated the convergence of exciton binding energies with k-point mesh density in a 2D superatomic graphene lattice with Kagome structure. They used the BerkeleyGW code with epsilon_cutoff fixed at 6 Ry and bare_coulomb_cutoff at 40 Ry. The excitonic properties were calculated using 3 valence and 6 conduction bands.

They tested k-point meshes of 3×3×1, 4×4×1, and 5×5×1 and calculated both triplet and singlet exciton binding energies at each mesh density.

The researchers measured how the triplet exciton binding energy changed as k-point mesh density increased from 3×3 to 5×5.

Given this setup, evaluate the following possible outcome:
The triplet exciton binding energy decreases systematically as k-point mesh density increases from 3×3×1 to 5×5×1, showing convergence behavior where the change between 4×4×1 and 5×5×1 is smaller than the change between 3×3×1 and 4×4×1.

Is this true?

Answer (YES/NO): YES